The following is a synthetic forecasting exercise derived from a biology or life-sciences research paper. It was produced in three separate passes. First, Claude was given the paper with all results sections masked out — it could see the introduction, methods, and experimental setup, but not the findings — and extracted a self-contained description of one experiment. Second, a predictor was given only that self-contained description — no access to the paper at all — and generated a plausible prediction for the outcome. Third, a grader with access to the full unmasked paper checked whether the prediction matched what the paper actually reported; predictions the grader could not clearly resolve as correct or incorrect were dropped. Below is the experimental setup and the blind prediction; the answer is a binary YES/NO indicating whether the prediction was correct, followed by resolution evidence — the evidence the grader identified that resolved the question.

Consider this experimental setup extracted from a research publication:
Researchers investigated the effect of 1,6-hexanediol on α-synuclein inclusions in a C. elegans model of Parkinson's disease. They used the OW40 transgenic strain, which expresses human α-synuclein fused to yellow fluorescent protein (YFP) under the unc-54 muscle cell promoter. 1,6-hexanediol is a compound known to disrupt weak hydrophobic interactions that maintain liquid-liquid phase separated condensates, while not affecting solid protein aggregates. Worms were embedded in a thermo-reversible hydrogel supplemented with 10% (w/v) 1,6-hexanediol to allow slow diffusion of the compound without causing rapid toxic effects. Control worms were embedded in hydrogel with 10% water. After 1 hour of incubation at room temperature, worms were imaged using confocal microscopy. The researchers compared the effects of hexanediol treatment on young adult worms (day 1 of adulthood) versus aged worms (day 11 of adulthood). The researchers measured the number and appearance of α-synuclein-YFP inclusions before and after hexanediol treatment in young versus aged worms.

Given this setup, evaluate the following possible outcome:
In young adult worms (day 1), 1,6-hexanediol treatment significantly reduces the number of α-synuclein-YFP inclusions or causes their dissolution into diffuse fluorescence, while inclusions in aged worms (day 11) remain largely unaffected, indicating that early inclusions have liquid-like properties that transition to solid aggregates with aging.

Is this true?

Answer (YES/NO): NO